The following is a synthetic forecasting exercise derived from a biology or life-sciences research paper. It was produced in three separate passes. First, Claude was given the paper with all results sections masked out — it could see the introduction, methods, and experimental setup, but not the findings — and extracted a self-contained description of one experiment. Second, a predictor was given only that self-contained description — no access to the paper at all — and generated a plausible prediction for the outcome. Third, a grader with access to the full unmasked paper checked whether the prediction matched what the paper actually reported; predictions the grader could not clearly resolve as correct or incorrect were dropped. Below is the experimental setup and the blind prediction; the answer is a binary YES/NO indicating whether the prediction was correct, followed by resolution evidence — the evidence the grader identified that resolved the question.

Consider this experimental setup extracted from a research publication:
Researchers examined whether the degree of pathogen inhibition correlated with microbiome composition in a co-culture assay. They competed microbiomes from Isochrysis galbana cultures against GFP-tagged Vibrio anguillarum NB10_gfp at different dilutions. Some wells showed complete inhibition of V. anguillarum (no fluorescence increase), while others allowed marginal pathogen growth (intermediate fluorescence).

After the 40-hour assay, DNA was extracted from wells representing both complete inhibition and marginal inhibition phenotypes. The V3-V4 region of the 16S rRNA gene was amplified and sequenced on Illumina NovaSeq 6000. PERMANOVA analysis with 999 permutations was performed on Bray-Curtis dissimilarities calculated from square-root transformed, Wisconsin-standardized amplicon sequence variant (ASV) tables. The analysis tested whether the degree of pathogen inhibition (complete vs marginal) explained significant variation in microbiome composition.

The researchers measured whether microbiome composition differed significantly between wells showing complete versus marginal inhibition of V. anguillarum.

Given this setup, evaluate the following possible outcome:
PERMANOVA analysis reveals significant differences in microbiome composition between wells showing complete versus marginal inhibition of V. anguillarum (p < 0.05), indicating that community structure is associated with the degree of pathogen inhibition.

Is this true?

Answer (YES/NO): YES